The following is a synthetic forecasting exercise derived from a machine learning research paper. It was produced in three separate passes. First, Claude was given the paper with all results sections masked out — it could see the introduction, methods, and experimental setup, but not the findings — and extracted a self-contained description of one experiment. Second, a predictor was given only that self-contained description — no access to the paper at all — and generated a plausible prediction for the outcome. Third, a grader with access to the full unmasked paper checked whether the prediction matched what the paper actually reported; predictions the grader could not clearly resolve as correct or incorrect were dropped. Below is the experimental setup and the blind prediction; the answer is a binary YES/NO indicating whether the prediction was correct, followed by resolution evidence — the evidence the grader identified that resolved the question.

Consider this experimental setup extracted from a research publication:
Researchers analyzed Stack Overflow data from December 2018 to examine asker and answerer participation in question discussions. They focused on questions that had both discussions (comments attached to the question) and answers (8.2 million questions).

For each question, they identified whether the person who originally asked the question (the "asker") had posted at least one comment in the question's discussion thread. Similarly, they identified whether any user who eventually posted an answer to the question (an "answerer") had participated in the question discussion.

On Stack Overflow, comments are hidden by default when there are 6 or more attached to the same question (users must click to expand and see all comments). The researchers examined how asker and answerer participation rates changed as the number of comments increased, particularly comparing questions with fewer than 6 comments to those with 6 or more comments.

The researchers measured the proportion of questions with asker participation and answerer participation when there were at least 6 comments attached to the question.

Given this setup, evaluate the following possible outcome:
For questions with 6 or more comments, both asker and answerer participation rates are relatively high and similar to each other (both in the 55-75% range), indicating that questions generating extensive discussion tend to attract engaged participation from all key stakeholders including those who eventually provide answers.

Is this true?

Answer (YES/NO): NO